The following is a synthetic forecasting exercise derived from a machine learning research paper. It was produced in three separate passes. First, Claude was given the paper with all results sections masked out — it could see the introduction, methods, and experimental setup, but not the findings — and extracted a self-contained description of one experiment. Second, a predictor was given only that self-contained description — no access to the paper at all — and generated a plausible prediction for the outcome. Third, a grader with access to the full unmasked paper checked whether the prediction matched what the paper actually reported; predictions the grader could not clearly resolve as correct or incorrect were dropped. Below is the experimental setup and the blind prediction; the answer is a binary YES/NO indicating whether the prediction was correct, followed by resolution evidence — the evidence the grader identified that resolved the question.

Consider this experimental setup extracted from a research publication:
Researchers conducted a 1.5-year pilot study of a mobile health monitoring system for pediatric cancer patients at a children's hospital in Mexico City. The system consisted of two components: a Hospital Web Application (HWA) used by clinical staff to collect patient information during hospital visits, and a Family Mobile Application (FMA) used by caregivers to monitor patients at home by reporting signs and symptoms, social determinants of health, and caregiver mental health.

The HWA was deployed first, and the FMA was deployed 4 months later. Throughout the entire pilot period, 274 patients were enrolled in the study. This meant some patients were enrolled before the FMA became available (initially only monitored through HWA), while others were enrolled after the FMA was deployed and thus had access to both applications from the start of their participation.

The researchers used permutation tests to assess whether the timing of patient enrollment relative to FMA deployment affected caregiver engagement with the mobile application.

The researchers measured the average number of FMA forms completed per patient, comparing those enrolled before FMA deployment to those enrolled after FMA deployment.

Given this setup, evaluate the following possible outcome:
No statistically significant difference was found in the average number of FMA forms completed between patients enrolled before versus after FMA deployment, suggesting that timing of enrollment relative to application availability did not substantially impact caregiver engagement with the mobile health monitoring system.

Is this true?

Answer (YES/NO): YES